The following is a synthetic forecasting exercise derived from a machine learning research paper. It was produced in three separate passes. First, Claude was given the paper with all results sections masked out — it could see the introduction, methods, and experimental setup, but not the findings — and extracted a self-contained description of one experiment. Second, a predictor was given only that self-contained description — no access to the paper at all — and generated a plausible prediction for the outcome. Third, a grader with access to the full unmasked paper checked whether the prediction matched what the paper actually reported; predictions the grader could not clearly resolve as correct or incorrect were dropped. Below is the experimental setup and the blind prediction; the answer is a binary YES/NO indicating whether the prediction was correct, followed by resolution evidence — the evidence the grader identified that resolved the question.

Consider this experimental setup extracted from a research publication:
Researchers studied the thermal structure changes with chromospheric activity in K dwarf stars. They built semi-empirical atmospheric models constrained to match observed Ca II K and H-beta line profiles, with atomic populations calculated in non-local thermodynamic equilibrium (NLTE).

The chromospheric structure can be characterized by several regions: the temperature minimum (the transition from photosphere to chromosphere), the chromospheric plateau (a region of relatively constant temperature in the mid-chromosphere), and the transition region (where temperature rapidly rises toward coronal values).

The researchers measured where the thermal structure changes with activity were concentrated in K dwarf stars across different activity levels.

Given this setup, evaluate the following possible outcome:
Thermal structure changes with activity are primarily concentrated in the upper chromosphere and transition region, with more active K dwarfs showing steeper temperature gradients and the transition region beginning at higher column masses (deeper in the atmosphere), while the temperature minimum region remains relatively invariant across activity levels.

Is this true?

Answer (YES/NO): NO